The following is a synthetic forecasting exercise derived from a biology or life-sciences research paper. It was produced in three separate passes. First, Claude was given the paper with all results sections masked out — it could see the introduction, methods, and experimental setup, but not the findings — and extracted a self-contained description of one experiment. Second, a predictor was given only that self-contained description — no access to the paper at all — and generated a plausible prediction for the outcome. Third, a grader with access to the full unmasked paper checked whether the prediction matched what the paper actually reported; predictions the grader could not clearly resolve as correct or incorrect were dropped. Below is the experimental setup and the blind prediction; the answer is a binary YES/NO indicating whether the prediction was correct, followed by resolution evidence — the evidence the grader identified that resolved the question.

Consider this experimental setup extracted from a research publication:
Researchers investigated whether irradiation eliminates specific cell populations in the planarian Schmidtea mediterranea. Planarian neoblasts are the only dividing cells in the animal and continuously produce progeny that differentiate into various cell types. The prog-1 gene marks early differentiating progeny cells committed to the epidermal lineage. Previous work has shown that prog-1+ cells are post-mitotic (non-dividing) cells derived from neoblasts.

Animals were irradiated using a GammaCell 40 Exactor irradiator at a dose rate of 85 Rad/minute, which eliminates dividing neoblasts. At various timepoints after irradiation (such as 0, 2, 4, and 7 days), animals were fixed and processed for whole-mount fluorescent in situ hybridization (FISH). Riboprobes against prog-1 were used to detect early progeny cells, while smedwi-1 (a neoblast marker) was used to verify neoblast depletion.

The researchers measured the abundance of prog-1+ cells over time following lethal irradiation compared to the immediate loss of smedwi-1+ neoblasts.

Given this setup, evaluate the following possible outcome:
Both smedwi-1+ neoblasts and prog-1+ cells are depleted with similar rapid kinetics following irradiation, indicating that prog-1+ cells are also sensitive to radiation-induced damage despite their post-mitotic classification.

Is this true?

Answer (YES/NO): NO